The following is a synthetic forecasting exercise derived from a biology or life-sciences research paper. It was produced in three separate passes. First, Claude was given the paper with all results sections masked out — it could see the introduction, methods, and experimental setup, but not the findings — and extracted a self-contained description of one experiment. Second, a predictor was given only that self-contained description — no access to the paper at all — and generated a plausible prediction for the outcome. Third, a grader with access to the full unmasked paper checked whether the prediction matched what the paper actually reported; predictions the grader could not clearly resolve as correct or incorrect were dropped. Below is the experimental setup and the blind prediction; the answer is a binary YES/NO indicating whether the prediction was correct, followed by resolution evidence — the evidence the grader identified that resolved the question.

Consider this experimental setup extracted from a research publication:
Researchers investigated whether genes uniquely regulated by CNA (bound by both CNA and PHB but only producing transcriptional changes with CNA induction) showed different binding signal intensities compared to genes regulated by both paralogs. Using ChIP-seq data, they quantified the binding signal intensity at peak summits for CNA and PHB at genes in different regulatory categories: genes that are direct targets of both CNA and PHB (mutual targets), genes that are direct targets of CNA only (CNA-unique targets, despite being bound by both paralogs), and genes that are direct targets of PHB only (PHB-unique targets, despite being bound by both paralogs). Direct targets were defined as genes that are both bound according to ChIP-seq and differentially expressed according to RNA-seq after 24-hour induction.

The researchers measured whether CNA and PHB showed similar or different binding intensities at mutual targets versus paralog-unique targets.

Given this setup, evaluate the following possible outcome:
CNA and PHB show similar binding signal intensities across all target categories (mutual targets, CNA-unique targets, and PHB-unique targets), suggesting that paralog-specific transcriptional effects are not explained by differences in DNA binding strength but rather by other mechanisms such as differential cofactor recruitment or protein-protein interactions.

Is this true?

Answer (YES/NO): YES